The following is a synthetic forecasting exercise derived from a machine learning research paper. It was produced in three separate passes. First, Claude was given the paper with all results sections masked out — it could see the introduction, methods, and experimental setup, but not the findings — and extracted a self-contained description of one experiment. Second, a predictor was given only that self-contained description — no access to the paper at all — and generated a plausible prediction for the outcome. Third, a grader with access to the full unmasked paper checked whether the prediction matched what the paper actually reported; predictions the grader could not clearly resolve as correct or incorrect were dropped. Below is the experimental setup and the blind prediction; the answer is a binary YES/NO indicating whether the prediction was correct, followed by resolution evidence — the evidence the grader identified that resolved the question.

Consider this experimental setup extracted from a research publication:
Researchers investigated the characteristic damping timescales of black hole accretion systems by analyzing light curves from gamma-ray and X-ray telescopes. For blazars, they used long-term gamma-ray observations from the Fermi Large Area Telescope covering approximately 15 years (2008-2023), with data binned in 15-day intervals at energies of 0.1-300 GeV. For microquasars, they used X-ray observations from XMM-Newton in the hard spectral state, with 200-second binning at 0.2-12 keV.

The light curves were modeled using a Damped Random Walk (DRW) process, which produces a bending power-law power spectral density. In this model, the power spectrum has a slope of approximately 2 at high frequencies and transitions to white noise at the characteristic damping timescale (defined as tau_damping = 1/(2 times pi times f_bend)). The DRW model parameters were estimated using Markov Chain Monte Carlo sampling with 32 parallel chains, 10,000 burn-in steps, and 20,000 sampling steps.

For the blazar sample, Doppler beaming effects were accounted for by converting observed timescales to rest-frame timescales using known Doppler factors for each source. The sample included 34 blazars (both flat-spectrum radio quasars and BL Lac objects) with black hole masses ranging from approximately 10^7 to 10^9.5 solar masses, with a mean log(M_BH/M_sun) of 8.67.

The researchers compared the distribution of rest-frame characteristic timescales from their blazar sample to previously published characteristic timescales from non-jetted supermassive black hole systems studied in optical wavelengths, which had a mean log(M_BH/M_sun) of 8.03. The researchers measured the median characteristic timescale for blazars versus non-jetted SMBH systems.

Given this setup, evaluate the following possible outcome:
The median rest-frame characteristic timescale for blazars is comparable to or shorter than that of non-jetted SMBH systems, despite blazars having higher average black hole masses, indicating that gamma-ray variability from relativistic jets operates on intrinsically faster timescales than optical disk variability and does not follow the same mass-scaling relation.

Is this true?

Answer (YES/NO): NO